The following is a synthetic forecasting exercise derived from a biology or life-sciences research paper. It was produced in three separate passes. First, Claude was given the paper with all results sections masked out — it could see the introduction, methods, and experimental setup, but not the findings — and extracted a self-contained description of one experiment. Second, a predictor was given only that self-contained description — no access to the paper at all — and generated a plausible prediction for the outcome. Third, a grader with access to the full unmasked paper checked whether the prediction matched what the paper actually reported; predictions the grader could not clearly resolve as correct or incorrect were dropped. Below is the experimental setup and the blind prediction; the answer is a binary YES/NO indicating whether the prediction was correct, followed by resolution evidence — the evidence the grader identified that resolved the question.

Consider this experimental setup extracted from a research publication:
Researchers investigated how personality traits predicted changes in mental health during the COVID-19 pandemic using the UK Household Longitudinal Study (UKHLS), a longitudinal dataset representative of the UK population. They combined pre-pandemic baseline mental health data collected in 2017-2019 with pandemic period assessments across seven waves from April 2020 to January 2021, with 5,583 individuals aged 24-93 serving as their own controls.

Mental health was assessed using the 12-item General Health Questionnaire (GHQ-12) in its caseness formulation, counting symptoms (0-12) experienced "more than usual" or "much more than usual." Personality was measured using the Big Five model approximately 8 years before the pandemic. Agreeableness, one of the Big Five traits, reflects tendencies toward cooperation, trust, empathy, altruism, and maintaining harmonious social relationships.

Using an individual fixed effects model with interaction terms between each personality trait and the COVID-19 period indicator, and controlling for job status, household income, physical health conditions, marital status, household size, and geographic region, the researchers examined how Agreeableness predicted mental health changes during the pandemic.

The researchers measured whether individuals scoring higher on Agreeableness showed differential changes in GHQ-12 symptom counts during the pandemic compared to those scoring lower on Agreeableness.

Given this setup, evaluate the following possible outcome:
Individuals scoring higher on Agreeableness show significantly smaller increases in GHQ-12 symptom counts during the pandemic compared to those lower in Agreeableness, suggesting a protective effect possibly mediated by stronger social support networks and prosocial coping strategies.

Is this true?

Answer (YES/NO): YES